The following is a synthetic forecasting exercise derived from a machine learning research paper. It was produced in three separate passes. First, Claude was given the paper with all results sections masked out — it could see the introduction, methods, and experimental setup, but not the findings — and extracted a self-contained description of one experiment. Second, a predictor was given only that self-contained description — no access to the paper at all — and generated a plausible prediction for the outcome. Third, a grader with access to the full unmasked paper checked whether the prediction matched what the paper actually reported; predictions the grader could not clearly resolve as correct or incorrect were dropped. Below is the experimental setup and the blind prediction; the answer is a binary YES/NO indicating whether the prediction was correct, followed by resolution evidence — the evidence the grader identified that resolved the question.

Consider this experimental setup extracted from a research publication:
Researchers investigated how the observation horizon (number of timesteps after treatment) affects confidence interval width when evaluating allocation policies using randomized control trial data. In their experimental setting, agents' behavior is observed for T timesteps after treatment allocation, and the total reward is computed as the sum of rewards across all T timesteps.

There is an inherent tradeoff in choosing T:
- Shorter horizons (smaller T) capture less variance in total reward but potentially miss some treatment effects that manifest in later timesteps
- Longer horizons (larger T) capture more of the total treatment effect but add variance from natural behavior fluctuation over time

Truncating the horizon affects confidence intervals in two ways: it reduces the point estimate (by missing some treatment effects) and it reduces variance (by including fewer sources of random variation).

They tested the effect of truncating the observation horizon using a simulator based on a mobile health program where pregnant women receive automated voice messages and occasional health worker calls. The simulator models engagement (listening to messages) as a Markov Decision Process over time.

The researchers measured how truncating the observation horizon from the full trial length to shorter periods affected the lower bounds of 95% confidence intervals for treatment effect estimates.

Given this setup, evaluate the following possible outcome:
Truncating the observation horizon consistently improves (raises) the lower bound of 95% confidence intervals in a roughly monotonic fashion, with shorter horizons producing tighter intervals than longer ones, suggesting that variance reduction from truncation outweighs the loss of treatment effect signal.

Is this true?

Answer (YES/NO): NO